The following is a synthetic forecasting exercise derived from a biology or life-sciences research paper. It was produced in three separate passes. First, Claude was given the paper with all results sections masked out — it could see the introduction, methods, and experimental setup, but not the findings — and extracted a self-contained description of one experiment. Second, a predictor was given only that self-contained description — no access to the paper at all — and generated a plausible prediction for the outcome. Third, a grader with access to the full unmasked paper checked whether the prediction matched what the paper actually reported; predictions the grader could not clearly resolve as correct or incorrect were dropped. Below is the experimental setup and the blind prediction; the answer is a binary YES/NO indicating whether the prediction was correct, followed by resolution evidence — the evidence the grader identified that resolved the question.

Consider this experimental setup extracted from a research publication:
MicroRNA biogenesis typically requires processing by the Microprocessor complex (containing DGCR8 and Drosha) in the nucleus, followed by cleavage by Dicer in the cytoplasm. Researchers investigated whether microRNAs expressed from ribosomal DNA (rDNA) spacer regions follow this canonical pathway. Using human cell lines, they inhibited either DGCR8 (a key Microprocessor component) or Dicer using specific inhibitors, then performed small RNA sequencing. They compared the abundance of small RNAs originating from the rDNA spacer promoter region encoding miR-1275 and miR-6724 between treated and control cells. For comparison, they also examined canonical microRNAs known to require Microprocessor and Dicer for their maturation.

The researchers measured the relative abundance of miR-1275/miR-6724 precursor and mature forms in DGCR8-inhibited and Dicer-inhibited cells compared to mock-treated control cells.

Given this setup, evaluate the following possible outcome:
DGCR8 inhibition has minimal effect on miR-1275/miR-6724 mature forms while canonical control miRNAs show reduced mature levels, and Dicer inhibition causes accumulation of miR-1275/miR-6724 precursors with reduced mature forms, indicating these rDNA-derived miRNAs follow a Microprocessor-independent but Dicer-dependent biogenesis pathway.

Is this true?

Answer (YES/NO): NO